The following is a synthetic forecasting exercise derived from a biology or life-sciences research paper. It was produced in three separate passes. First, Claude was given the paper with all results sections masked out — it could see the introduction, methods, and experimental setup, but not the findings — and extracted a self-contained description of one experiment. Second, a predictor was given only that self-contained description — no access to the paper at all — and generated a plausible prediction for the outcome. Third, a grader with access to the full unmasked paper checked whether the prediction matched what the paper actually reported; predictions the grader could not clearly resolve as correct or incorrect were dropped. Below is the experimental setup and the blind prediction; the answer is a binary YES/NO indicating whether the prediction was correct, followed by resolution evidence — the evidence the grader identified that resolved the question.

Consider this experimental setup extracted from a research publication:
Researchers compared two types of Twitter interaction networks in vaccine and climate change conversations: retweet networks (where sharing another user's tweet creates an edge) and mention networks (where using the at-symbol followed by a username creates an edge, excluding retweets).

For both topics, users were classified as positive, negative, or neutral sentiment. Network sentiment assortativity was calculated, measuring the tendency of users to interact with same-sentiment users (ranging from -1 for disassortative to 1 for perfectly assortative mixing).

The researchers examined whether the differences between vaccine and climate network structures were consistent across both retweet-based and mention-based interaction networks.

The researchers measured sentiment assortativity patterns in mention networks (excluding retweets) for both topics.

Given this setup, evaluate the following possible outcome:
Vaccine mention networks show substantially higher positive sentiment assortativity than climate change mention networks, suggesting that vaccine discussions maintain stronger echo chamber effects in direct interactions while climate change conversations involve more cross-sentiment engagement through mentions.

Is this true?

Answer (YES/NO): YES